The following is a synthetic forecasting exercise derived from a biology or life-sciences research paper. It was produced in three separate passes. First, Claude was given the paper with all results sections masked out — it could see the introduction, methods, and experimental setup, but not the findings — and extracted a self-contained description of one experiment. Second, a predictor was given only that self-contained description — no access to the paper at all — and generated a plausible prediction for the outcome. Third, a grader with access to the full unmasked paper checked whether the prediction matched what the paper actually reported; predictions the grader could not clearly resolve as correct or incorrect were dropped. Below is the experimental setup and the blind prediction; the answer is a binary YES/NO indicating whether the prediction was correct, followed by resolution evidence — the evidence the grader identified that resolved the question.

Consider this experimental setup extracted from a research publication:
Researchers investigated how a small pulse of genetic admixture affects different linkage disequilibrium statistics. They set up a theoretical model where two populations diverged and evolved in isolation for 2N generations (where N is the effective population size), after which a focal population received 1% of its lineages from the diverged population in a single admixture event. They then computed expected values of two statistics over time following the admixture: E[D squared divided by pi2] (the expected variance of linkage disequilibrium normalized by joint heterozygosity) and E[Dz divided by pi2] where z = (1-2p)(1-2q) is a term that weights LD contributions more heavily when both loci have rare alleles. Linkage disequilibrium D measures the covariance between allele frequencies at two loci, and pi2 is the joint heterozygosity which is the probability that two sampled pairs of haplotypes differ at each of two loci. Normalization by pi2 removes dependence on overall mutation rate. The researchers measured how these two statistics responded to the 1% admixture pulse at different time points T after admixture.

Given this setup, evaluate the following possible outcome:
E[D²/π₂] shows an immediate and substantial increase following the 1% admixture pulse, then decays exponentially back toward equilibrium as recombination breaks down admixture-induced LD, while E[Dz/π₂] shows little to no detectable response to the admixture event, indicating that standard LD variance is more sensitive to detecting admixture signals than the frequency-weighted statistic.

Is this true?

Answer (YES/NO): NO